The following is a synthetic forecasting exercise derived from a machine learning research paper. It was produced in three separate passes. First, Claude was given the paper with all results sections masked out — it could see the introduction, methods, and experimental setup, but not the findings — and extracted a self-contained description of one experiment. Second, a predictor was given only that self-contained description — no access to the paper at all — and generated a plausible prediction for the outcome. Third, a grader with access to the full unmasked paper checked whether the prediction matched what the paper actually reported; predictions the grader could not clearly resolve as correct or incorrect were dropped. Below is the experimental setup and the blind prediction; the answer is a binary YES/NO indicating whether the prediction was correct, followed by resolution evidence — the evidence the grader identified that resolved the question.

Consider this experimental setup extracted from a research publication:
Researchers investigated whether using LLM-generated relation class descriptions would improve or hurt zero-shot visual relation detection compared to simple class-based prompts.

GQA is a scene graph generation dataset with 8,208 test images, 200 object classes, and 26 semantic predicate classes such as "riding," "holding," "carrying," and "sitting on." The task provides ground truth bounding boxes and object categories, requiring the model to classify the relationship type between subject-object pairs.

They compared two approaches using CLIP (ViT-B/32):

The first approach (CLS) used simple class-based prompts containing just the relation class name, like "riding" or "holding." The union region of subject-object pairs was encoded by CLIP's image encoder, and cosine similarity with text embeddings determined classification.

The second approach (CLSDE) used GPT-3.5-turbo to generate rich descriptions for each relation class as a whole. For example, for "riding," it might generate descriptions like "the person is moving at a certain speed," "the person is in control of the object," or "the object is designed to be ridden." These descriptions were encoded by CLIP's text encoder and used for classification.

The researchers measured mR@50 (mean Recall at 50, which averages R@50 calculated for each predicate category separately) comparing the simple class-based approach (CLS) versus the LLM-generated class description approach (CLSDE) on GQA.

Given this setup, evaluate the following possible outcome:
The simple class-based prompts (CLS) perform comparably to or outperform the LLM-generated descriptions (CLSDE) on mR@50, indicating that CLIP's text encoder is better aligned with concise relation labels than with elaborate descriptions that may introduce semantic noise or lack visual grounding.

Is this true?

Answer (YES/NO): YES